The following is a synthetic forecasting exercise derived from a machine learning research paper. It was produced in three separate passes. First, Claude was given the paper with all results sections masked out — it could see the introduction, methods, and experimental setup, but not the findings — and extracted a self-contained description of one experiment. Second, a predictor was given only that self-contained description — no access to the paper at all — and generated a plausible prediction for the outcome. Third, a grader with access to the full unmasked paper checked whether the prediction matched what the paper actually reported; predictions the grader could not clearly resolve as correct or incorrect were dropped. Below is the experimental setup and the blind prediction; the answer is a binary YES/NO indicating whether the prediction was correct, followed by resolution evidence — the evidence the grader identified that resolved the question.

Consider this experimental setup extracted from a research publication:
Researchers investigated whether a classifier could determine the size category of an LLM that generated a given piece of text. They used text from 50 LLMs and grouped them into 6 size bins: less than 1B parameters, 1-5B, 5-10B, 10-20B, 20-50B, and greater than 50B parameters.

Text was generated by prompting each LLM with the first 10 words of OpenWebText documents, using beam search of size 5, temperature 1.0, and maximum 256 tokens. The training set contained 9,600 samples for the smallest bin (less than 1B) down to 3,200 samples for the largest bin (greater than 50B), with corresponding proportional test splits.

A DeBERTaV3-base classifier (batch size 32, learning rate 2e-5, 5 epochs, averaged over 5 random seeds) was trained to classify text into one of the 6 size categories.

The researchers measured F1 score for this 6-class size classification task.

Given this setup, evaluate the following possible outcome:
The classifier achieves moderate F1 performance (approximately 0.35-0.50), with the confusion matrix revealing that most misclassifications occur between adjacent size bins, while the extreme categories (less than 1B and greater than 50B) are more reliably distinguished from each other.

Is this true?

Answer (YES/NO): YES